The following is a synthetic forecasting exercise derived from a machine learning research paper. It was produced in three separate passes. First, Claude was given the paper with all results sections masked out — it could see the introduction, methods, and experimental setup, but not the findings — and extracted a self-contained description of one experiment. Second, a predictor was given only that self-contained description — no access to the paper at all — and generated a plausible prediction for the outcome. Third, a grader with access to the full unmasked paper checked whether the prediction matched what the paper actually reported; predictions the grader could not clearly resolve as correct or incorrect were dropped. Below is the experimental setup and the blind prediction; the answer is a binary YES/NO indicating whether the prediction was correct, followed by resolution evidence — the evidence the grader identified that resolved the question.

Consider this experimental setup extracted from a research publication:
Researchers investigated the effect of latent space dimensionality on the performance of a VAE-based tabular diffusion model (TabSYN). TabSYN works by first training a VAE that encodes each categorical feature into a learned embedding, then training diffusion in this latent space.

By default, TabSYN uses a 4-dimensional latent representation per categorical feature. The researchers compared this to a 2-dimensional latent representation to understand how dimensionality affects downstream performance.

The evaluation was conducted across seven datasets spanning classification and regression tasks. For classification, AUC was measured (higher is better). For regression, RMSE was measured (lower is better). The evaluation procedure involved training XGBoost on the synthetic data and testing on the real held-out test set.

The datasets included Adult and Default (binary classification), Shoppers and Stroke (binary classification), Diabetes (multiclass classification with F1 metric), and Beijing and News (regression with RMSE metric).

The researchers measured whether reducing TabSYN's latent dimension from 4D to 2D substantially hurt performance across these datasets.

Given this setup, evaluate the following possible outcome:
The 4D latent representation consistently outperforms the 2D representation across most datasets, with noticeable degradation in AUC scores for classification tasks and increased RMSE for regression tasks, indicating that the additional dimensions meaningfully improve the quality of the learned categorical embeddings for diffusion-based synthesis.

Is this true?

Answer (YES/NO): NO